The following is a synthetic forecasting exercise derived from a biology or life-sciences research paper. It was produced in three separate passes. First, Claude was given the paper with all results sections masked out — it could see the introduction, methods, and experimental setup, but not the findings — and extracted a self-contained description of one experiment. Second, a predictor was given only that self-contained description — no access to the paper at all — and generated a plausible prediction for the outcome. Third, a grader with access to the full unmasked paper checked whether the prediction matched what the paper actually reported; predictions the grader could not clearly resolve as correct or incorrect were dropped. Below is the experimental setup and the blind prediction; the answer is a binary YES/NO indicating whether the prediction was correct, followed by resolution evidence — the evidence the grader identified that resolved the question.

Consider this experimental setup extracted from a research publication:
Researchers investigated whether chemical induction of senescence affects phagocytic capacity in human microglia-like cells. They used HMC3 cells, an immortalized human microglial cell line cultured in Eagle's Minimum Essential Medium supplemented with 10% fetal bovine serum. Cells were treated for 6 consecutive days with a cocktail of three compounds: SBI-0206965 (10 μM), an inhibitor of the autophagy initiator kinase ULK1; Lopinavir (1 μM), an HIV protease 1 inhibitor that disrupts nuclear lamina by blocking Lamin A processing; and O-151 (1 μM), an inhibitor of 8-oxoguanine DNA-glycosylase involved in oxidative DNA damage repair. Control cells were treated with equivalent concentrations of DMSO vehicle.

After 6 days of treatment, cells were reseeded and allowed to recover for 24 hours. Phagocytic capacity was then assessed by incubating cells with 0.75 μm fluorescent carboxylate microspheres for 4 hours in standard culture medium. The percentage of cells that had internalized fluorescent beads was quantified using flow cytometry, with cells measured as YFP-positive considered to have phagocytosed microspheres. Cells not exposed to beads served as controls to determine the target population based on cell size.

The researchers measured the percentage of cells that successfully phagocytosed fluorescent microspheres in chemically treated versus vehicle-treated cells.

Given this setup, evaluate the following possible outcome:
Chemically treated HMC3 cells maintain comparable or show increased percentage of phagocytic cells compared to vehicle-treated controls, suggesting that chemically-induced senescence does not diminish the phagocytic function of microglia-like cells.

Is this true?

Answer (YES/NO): NO